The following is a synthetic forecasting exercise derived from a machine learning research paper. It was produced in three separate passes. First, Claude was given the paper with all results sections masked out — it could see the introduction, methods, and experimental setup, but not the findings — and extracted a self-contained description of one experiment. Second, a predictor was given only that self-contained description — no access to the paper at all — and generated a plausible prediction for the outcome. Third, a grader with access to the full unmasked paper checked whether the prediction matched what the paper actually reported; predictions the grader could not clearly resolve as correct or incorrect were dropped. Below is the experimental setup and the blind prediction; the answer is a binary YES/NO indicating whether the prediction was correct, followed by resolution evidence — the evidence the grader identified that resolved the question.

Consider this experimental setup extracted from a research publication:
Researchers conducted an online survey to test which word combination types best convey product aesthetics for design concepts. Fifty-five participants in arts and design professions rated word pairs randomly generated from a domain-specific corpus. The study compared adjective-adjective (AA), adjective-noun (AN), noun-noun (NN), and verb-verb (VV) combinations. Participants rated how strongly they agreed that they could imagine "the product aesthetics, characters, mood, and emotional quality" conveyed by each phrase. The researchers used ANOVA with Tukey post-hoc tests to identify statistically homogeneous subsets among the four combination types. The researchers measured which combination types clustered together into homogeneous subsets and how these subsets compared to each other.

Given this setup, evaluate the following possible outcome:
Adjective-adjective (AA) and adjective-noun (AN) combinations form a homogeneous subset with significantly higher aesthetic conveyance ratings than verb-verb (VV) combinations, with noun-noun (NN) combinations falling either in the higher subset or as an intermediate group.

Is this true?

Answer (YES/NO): YES